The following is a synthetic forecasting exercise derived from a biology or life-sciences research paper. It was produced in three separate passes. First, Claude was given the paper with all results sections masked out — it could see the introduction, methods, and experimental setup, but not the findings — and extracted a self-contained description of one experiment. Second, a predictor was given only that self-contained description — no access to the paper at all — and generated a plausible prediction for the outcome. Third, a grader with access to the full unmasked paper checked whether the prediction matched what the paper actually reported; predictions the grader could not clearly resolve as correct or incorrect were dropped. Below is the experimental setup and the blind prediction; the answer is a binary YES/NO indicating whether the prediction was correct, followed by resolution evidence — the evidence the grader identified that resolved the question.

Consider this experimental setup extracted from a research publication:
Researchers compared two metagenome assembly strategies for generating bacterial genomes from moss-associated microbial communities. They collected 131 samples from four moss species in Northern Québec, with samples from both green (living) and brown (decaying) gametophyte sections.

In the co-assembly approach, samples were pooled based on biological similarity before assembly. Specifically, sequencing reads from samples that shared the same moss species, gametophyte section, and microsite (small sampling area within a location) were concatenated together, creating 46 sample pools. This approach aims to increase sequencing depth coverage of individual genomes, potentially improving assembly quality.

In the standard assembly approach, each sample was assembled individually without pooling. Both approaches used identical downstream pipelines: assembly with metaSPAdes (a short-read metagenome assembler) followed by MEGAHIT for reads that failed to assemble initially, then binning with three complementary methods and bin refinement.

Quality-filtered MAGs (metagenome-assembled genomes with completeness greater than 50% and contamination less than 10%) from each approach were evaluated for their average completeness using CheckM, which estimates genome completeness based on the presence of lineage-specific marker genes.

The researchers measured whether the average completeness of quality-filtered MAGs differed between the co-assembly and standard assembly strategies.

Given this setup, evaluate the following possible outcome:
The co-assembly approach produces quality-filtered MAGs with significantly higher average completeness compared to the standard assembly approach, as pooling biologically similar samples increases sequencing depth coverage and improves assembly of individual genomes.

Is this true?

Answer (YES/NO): NO